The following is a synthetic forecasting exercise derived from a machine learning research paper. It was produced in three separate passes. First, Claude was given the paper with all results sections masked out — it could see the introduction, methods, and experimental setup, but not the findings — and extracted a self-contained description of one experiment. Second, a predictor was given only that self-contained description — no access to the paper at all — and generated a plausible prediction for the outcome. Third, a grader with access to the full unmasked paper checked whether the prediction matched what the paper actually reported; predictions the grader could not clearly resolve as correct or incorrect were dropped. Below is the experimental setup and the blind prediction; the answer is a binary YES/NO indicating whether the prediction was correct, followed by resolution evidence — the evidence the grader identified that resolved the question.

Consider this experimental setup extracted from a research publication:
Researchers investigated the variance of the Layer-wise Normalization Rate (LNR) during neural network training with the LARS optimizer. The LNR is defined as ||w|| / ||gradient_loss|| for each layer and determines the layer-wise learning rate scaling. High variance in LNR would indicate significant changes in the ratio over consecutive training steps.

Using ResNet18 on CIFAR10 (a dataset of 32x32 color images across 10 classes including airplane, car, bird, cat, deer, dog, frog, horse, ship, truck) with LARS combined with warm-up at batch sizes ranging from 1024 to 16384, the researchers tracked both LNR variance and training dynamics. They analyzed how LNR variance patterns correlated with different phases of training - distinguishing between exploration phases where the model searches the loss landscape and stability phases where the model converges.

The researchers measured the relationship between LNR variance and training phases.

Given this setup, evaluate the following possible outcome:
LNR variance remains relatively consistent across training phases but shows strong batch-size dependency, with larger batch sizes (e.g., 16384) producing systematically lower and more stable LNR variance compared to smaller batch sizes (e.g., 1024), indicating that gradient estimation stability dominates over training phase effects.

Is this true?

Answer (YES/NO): NO